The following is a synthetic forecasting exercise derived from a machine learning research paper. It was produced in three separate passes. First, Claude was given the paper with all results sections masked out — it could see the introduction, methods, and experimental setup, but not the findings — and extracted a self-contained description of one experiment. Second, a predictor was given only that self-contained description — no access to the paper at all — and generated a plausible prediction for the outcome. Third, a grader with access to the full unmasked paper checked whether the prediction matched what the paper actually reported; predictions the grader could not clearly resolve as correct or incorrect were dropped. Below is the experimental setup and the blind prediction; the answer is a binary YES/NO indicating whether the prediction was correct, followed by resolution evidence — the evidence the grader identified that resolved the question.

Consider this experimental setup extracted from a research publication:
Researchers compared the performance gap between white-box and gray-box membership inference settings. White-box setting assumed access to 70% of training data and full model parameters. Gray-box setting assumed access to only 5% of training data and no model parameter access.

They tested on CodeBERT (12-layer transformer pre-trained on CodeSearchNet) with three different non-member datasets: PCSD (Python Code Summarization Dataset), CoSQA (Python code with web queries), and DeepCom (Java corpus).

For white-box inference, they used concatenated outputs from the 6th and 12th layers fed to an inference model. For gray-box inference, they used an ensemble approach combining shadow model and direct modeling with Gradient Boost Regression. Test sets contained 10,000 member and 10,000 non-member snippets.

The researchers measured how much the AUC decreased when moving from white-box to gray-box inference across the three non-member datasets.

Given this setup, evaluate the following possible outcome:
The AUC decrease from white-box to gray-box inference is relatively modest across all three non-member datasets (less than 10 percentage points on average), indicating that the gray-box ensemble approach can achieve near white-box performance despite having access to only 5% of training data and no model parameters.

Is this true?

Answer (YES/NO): YES